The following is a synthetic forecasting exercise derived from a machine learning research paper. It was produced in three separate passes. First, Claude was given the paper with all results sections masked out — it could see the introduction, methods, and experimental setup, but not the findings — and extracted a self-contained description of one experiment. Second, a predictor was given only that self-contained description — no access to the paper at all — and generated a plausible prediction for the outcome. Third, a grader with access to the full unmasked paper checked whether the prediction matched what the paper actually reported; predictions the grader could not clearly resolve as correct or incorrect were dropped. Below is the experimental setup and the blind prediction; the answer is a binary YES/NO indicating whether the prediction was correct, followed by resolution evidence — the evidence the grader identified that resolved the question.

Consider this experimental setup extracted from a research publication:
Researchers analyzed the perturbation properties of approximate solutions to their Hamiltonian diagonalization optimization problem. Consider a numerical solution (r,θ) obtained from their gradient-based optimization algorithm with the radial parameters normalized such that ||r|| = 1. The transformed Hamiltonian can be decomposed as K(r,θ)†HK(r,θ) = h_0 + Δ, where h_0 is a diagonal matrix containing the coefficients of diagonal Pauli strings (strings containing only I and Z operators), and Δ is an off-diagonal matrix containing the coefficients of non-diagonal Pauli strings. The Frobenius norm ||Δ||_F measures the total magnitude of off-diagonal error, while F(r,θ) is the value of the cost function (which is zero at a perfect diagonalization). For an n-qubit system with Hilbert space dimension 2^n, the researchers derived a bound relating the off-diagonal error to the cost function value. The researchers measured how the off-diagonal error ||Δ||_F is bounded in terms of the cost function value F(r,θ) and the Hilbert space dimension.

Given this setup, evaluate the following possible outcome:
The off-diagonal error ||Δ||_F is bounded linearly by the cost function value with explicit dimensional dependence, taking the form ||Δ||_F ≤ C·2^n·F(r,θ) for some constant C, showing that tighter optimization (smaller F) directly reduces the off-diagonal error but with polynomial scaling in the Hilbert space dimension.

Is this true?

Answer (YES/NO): NO